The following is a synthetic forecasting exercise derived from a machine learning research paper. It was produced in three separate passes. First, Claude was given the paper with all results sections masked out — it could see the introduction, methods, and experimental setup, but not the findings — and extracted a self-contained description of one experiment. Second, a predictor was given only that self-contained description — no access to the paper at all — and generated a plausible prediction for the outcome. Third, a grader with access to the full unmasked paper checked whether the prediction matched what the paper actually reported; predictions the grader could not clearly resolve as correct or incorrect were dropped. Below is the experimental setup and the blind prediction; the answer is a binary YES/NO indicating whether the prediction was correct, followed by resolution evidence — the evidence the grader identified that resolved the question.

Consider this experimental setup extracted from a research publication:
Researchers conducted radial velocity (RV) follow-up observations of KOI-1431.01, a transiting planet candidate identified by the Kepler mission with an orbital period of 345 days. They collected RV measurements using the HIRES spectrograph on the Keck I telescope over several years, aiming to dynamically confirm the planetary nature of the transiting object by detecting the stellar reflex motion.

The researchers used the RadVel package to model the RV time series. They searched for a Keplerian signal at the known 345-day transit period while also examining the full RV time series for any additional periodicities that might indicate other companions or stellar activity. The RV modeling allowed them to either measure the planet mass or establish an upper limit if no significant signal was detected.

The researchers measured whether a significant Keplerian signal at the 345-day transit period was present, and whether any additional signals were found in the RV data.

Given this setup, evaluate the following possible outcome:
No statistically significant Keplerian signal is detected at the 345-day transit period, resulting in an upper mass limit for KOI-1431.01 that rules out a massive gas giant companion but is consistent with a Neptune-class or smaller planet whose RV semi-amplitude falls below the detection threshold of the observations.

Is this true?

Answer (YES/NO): YES